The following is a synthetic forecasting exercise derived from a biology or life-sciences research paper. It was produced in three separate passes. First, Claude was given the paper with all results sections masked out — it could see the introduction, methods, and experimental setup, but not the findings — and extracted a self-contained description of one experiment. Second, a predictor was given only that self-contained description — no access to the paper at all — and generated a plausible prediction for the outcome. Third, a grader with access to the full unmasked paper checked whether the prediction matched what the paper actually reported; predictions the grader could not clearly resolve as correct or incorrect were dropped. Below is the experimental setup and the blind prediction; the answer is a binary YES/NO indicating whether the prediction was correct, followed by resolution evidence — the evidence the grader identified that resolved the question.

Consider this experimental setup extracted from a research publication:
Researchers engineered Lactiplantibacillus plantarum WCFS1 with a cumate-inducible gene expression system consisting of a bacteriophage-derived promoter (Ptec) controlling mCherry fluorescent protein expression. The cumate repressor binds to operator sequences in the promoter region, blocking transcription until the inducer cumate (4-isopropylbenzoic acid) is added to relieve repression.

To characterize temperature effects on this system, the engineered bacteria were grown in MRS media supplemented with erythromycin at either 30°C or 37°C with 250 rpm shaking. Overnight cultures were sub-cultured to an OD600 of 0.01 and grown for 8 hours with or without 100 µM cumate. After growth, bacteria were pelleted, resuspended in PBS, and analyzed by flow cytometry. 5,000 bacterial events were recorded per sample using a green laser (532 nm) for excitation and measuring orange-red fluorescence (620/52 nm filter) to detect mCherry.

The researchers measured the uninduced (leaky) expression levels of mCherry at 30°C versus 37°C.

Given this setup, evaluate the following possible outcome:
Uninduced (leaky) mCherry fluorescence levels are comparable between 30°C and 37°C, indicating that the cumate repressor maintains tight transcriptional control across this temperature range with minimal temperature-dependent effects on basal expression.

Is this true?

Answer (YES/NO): NO